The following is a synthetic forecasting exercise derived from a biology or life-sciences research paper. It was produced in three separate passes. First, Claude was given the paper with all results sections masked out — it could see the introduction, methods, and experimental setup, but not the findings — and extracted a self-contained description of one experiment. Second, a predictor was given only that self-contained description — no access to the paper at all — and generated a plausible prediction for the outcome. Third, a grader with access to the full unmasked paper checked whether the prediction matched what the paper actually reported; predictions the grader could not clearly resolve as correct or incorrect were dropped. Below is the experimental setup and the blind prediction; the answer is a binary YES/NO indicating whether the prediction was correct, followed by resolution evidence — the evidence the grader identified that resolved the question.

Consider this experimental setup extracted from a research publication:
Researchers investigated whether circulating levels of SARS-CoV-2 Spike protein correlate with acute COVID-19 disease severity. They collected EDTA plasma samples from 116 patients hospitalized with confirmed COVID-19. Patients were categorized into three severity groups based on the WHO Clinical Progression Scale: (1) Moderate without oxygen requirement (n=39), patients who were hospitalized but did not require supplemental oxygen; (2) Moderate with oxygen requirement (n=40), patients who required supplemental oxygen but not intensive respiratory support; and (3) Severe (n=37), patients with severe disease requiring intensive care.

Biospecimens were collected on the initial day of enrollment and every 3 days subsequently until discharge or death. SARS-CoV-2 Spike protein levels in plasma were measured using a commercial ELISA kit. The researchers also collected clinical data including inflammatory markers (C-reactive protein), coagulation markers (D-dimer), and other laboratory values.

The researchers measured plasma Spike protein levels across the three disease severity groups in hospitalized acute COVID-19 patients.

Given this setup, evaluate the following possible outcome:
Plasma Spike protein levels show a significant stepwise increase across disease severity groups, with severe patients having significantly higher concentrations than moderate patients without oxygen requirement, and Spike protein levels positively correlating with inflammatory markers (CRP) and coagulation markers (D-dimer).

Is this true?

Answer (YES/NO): NO